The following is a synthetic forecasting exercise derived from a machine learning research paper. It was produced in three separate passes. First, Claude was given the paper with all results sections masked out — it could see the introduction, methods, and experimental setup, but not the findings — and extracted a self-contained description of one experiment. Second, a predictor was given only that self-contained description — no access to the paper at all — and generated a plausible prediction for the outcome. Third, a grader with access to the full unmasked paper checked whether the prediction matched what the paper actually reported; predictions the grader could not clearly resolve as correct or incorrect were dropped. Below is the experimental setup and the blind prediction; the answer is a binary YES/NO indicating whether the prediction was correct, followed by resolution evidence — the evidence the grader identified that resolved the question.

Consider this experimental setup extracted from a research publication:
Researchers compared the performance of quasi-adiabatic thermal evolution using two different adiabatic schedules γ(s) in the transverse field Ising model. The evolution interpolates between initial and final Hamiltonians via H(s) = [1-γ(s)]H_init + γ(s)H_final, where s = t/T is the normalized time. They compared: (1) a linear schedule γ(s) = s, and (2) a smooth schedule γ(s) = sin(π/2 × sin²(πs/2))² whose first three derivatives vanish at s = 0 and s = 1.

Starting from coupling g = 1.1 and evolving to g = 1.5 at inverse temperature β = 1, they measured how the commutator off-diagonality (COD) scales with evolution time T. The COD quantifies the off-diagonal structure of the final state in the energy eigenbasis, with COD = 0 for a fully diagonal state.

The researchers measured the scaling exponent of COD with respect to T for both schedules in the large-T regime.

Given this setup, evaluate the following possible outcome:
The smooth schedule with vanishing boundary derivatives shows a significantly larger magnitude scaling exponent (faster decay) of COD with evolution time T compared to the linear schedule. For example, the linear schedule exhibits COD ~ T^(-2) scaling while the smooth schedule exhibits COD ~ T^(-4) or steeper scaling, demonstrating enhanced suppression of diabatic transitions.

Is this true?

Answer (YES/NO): YES